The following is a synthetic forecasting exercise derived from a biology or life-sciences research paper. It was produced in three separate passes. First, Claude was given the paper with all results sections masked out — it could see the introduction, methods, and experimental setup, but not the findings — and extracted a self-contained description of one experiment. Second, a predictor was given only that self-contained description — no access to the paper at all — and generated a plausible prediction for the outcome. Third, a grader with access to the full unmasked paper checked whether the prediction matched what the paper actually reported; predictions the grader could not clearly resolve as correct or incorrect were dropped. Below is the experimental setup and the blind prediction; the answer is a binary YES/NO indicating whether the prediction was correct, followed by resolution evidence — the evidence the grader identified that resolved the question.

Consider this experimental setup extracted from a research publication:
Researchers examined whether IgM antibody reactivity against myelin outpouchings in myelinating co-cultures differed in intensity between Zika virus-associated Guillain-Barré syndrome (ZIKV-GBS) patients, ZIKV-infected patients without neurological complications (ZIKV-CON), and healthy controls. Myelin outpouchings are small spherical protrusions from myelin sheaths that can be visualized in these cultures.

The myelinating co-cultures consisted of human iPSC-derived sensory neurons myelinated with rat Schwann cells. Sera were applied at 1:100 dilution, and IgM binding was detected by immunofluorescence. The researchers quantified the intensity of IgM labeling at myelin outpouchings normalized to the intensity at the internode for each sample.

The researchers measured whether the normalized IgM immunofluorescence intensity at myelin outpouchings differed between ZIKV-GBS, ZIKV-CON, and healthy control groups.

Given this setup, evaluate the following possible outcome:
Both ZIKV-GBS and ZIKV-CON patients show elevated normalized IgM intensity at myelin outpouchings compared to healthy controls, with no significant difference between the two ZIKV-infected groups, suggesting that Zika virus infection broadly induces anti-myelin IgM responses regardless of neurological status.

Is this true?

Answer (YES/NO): NO